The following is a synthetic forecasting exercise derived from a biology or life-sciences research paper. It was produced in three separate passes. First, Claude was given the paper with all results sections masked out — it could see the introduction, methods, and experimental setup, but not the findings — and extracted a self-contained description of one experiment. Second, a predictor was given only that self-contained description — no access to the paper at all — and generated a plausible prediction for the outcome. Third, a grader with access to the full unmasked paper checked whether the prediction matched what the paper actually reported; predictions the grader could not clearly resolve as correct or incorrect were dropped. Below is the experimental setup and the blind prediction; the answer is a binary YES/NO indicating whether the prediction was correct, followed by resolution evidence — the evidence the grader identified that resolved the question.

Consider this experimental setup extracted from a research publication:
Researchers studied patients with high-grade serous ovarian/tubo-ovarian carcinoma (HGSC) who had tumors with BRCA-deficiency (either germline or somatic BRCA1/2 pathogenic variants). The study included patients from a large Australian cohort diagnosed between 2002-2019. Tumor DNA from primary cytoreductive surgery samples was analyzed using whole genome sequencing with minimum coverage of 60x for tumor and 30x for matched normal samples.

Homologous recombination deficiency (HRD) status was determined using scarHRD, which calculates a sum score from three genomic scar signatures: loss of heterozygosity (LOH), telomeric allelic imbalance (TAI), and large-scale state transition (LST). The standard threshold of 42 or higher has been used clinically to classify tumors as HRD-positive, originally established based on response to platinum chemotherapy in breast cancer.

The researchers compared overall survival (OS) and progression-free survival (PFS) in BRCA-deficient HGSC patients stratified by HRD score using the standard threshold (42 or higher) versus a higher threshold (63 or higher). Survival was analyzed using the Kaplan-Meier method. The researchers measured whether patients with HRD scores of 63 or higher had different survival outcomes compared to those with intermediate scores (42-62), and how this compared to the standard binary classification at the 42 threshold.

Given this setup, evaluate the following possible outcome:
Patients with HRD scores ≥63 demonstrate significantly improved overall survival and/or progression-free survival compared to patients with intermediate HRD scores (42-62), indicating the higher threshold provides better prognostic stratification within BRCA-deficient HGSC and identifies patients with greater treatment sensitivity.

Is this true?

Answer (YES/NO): YES